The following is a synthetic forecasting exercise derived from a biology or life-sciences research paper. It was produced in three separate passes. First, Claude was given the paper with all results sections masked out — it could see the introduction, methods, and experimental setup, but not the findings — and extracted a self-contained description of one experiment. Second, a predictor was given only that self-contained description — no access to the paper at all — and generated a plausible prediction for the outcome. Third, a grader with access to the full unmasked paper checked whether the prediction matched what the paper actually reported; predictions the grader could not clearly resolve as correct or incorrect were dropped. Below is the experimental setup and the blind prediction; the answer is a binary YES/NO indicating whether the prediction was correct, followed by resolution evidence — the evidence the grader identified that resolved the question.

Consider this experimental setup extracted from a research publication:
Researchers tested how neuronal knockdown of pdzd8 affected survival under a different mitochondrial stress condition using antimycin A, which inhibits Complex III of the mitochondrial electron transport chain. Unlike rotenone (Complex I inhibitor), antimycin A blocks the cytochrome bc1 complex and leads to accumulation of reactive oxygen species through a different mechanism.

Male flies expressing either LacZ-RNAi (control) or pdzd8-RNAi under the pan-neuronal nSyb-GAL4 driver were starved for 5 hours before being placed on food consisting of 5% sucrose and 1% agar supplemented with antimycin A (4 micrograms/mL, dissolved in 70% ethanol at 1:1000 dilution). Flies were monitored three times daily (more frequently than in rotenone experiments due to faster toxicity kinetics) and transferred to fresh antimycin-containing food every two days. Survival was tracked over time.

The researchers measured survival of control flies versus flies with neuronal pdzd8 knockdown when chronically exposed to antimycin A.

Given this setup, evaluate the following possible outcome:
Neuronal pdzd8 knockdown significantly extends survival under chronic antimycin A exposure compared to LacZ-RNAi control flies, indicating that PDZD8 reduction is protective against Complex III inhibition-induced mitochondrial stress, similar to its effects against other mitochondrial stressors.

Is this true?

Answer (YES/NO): YES